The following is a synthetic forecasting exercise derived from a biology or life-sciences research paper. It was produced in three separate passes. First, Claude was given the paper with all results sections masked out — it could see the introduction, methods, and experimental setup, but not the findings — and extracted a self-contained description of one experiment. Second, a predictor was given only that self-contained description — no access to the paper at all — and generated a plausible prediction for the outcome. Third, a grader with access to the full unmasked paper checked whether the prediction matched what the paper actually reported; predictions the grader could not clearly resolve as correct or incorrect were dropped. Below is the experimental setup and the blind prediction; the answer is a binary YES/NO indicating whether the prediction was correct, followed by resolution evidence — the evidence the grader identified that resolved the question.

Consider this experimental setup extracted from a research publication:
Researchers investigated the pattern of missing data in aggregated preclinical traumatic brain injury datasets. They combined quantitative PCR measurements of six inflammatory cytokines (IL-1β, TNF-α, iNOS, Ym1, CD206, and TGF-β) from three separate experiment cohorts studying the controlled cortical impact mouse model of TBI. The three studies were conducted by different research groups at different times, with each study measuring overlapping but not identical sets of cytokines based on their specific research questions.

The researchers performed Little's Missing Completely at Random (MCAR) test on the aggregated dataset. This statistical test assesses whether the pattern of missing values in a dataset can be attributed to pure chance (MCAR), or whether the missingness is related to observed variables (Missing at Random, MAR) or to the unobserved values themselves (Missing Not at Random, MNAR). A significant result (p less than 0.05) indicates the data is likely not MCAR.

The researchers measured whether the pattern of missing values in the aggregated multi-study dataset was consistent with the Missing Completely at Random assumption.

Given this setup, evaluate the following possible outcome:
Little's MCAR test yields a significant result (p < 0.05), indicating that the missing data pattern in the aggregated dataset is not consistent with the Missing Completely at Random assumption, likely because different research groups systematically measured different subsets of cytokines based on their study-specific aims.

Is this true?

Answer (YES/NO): NO